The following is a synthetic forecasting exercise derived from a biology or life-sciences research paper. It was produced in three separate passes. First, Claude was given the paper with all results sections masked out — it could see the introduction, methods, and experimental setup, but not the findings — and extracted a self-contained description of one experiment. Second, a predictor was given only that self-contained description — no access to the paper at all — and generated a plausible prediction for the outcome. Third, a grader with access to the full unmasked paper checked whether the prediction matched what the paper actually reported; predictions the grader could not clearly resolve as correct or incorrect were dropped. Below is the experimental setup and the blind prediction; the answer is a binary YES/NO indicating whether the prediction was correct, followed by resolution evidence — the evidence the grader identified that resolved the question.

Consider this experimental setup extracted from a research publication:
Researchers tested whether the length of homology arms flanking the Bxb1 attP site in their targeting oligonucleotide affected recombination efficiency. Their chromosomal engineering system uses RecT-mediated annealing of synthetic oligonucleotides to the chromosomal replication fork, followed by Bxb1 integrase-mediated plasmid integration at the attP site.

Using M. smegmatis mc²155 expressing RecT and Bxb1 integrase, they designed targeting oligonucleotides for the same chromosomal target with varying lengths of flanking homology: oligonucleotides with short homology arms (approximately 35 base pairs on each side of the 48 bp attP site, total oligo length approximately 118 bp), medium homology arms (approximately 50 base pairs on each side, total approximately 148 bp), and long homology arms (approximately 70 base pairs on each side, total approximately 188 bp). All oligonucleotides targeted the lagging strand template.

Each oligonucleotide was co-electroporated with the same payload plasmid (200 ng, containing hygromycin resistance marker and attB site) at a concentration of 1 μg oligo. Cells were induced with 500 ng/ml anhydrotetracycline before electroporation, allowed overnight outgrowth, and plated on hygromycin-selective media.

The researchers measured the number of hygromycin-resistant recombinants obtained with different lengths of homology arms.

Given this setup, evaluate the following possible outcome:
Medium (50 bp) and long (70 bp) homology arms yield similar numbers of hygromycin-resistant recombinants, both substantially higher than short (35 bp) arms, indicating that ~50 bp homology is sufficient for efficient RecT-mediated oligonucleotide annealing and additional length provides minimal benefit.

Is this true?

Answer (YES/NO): NO